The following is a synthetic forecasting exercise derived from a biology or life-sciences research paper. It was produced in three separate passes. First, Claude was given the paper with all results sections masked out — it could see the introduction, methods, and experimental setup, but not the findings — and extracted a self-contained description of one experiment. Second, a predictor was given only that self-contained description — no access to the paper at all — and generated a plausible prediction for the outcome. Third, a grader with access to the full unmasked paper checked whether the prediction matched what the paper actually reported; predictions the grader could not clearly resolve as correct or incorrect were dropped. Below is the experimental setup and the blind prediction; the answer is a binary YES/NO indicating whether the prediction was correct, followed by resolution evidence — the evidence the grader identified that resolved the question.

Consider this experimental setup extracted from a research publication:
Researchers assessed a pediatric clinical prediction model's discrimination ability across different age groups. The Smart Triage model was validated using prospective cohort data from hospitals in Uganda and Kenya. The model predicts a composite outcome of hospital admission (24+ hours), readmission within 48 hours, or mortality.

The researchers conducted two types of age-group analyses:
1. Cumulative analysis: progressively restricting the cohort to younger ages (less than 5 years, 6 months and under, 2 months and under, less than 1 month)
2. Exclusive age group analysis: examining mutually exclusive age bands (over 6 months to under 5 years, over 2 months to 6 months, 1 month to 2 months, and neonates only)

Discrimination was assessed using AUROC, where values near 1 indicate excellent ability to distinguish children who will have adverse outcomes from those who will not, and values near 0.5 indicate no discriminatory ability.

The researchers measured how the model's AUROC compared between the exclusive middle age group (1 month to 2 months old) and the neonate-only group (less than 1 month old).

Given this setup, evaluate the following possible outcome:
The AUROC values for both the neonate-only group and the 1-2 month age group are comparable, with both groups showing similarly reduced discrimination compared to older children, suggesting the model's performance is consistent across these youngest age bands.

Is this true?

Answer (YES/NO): NO